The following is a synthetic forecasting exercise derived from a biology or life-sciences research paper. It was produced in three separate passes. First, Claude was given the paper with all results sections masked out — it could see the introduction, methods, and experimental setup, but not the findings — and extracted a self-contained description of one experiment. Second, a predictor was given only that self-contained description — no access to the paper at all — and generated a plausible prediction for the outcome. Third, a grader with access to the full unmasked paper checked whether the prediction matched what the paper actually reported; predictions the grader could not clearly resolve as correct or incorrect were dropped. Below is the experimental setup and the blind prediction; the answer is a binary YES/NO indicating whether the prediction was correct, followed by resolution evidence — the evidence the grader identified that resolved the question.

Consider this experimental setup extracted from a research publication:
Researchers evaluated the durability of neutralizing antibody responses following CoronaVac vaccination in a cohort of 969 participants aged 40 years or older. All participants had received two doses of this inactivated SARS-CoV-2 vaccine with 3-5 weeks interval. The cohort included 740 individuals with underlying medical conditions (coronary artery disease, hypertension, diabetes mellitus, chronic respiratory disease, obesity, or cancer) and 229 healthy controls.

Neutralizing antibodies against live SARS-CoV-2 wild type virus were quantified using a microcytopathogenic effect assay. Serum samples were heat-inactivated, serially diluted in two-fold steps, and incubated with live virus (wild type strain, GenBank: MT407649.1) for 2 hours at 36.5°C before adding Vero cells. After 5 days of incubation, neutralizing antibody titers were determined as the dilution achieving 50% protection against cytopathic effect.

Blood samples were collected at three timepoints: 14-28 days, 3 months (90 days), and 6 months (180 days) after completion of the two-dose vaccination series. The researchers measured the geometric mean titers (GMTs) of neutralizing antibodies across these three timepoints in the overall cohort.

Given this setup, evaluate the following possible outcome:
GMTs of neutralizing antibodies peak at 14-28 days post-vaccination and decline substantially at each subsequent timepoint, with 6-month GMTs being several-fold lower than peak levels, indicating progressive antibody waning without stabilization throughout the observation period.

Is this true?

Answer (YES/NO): NO